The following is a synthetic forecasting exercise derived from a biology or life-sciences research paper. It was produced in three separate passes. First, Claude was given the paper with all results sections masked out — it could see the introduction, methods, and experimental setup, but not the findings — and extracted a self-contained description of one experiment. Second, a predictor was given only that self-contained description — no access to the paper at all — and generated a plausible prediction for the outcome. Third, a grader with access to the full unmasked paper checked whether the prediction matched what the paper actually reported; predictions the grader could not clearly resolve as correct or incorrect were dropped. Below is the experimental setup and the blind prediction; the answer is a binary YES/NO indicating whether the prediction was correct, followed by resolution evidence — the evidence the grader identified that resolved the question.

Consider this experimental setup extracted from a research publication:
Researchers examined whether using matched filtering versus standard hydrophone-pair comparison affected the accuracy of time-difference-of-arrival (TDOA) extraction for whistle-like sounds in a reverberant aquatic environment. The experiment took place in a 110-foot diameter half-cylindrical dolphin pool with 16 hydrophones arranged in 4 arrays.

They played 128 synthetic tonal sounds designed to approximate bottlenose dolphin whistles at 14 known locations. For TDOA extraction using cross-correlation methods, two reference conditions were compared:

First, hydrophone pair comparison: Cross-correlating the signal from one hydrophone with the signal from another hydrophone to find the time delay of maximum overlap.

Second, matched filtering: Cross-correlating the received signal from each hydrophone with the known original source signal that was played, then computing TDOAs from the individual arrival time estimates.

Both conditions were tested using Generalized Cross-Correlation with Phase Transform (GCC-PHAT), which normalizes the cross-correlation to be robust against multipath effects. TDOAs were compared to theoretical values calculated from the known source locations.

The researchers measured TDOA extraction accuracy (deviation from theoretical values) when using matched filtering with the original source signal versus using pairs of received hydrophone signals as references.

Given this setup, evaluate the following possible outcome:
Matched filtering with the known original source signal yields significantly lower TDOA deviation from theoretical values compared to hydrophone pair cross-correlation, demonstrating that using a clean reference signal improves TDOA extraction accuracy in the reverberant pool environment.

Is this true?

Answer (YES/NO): NO